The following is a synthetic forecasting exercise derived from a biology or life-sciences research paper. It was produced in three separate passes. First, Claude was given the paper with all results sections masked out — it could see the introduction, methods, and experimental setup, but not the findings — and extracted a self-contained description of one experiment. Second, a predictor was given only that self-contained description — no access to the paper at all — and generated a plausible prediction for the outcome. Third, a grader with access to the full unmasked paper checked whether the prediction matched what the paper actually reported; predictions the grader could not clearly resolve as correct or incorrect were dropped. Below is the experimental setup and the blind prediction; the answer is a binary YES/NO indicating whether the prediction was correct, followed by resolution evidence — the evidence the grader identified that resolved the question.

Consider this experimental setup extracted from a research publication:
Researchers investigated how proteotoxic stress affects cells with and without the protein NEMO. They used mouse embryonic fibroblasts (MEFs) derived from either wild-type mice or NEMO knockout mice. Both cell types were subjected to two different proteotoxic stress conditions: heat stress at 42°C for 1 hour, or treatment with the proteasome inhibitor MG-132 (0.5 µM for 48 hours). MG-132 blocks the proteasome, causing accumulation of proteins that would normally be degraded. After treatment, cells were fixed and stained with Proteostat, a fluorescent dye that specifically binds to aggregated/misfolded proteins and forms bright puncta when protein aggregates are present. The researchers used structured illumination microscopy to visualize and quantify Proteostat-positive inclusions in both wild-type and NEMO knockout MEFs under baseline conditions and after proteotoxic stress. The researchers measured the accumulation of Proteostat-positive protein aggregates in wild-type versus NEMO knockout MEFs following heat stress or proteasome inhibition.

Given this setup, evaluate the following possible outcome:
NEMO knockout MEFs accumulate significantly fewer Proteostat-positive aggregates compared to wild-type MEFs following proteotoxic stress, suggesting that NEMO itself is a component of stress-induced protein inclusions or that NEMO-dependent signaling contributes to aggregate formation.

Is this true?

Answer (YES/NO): NO